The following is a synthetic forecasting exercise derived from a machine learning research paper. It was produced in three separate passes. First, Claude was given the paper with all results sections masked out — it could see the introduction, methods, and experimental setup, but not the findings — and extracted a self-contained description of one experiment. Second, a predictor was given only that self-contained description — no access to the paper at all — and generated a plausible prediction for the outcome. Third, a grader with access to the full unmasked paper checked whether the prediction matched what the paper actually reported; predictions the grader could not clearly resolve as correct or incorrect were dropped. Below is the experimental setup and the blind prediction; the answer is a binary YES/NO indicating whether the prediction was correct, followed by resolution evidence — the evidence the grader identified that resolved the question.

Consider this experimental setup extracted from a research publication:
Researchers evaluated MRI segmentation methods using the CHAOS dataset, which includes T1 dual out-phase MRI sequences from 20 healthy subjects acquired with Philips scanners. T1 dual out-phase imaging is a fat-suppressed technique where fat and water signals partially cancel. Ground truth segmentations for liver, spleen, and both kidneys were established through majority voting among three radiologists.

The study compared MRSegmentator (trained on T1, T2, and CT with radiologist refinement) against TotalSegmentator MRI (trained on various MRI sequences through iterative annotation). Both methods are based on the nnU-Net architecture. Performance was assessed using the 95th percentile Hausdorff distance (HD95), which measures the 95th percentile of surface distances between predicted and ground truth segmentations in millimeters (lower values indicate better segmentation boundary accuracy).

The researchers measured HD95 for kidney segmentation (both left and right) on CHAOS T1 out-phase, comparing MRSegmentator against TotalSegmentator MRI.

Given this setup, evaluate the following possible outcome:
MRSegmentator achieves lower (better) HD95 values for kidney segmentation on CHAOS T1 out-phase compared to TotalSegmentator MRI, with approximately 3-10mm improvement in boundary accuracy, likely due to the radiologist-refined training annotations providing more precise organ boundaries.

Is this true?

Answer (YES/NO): NO